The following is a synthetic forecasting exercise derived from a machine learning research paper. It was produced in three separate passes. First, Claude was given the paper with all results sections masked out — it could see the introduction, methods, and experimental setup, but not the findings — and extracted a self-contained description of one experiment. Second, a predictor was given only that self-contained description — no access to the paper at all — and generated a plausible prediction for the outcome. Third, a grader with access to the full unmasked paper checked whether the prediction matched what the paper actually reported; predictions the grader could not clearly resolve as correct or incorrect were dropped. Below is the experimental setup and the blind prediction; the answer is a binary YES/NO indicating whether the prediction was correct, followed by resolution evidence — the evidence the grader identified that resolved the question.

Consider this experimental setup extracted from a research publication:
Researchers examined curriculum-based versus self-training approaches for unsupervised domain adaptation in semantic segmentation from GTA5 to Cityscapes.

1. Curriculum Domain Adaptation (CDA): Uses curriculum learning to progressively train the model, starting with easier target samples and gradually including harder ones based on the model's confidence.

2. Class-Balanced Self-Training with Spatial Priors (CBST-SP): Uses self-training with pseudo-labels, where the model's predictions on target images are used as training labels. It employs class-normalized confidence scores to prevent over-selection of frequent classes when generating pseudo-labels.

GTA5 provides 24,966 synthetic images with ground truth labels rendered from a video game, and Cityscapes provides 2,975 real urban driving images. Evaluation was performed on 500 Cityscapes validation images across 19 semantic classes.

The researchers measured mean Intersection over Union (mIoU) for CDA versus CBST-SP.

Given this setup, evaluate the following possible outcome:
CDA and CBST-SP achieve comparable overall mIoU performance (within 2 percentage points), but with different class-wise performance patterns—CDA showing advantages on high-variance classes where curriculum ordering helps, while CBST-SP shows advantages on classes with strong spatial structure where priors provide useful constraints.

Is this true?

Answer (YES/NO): NO